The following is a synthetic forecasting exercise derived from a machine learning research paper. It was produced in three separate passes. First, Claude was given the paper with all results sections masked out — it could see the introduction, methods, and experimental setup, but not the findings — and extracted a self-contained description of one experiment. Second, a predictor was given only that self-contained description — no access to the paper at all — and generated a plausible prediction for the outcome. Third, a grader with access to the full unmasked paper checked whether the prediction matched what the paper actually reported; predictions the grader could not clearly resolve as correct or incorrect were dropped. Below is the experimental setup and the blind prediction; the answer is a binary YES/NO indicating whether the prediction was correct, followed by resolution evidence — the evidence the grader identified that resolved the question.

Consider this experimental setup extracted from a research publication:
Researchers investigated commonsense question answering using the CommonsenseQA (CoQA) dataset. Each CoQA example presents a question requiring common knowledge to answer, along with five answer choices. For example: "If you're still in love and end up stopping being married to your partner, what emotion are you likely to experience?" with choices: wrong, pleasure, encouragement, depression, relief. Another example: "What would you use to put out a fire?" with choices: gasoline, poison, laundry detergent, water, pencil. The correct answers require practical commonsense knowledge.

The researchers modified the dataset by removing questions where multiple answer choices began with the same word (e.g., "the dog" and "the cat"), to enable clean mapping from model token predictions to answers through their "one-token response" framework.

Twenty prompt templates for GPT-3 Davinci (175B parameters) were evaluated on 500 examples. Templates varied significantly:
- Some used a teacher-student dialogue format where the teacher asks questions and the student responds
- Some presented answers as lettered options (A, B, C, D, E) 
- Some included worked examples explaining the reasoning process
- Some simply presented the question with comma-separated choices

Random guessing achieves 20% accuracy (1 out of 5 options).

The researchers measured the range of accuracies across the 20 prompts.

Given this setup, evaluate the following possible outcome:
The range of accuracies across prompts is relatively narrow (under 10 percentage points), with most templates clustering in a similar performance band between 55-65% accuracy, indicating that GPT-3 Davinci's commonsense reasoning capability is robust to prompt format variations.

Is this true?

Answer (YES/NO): NO